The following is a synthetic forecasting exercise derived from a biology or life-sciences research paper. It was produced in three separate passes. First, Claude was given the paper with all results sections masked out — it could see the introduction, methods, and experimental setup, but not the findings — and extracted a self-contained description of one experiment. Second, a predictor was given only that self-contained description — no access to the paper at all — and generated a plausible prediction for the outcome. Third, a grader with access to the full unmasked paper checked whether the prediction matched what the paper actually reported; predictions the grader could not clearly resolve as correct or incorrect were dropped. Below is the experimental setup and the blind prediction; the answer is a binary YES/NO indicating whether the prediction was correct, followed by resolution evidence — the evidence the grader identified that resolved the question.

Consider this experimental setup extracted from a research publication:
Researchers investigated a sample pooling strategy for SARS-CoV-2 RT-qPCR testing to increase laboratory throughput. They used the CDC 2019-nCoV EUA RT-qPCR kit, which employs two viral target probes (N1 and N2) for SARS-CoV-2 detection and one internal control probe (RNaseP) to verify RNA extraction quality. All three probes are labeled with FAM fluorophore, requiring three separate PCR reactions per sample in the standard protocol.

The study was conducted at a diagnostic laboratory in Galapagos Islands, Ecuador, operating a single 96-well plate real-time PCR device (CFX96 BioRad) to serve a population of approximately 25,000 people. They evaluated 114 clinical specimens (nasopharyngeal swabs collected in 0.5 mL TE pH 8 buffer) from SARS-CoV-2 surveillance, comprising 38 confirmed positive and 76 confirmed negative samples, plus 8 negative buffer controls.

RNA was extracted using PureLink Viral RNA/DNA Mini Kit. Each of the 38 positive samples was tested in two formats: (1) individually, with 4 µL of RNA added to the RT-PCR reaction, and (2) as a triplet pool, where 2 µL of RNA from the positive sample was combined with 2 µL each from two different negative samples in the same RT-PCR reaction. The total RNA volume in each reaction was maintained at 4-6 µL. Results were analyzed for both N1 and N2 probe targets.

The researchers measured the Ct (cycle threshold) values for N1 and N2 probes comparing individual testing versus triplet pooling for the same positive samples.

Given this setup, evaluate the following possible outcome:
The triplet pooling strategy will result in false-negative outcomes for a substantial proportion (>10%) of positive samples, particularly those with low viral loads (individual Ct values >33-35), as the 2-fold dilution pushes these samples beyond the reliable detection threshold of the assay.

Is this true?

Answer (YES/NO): NO